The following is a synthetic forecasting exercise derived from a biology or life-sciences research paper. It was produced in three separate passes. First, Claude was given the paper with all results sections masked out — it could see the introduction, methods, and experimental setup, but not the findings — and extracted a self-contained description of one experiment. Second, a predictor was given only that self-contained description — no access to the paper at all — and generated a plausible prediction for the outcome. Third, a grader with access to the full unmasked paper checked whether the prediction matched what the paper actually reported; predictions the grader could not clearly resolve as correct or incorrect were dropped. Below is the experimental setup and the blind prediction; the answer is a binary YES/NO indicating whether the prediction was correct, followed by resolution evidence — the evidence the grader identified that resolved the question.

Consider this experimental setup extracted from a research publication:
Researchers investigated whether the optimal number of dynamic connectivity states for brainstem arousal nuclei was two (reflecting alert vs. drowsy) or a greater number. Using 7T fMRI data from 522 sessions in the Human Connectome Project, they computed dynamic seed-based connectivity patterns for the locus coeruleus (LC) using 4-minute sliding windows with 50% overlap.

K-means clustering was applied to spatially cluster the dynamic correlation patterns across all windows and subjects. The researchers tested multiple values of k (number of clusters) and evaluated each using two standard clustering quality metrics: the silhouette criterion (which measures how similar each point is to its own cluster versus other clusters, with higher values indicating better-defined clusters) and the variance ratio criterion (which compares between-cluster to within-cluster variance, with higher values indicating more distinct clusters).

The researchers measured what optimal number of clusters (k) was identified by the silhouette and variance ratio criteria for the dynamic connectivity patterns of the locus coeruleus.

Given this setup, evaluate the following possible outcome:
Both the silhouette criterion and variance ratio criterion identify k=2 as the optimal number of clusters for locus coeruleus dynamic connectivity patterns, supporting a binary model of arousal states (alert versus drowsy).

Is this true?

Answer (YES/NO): YES